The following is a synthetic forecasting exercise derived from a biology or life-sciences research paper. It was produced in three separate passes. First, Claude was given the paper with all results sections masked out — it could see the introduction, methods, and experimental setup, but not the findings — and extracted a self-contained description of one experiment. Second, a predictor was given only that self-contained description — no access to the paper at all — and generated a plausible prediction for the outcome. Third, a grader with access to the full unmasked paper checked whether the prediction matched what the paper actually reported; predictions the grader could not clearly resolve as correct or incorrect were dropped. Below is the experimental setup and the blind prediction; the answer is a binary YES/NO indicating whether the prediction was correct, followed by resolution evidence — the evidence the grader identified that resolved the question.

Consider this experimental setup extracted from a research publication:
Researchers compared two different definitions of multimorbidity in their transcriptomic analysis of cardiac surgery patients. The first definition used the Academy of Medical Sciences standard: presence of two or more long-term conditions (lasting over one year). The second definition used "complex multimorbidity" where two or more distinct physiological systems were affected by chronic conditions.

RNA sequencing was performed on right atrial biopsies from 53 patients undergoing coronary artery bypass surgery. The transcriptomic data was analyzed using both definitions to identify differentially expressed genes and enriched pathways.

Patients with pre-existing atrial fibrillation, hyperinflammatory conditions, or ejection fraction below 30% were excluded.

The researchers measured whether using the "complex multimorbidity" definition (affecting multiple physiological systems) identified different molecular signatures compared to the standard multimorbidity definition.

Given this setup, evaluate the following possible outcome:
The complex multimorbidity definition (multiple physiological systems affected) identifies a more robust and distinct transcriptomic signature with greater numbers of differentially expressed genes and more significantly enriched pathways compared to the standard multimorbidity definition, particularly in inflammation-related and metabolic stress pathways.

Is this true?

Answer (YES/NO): NO